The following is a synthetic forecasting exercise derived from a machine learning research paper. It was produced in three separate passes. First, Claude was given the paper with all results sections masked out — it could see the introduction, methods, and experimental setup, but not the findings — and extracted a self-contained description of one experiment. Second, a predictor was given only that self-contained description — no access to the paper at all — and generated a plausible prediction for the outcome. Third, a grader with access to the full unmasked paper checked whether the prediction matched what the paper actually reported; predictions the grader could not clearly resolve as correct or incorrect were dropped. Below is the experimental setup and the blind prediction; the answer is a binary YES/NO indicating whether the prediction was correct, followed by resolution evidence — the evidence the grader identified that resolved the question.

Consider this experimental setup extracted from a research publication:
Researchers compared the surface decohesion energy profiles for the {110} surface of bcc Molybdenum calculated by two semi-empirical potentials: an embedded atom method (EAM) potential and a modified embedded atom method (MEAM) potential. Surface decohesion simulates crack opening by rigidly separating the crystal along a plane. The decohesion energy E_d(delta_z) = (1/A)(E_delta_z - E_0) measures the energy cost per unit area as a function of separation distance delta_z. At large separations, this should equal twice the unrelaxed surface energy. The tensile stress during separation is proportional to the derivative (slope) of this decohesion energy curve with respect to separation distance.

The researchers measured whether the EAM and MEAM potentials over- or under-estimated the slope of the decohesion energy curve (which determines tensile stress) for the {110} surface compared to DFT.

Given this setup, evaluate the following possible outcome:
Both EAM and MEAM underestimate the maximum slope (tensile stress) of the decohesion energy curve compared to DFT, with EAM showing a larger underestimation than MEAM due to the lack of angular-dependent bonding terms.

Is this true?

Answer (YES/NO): NO